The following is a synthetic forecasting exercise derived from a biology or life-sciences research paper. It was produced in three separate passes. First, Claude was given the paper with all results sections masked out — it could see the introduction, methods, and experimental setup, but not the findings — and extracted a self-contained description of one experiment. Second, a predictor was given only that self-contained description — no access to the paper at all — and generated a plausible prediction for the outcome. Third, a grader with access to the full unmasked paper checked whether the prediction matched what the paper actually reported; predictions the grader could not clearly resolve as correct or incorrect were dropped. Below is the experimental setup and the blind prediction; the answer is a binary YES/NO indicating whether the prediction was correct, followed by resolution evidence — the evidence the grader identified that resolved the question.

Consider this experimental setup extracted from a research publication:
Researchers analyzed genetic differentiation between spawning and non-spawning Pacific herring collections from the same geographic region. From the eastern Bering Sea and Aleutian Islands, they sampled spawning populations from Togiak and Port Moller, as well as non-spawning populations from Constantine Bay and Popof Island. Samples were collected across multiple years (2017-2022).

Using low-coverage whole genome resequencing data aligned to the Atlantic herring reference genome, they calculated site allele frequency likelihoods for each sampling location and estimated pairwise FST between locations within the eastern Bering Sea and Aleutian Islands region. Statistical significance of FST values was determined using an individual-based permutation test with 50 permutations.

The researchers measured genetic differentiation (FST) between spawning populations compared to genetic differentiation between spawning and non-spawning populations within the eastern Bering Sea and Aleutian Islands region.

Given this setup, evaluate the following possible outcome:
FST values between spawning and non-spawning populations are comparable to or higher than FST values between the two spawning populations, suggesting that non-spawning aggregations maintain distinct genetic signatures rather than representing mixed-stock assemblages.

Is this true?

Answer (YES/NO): NO